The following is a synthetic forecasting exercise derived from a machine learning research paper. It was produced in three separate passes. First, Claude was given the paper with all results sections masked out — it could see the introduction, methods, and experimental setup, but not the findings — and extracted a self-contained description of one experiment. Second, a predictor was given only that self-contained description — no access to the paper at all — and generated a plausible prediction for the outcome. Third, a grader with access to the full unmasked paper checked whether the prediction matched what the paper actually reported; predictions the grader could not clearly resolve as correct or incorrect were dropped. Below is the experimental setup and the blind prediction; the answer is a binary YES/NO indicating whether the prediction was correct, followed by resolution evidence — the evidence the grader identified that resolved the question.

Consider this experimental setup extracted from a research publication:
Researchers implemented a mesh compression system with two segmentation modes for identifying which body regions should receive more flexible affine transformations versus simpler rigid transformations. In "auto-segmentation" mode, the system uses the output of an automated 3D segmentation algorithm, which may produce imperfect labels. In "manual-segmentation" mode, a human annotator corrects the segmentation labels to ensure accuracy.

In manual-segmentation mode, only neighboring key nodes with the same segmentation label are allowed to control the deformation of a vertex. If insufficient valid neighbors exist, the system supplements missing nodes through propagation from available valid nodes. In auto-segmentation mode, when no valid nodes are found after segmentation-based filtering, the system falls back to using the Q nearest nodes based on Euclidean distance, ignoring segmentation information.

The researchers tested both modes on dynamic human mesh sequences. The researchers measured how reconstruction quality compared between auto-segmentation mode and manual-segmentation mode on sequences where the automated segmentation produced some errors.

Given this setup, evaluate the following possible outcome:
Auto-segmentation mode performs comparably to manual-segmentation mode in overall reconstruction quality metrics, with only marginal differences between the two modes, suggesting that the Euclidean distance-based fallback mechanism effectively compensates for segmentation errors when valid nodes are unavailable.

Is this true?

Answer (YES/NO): NO